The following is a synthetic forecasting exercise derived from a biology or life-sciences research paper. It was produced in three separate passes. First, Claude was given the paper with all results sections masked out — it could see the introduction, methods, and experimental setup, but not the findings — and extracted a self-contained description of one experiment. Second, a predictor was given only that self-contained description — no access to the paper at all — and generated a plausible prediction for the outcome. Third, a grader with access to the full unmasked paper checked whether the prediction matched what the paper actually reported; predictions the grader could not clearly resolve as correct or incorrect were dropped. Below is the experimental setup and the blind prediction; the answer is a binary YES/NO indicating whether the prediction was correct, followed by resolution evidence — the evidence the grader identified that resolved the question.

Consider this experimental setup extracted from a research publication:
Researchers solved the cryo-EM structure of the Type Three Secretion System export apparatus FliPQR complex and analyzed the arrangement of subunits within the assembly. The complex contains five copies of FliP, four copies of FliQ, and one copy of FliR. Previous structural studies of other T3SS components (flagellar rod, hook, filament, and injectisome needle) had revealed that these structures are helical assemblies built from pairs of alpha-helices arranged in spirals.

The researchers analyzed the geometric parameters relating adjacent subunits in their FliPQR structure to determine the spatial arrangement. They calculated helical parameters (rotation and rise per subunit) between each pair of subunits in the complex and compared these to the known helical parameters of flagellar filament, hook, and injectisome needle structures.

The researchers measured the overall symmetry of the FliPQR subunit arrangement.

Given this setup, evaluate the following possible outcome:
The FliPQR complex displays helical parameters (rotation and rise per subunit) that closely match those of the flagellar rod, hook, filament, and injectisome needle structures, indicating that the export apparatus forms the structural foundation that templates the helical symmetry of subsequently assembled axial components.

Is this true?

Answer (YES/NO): YES